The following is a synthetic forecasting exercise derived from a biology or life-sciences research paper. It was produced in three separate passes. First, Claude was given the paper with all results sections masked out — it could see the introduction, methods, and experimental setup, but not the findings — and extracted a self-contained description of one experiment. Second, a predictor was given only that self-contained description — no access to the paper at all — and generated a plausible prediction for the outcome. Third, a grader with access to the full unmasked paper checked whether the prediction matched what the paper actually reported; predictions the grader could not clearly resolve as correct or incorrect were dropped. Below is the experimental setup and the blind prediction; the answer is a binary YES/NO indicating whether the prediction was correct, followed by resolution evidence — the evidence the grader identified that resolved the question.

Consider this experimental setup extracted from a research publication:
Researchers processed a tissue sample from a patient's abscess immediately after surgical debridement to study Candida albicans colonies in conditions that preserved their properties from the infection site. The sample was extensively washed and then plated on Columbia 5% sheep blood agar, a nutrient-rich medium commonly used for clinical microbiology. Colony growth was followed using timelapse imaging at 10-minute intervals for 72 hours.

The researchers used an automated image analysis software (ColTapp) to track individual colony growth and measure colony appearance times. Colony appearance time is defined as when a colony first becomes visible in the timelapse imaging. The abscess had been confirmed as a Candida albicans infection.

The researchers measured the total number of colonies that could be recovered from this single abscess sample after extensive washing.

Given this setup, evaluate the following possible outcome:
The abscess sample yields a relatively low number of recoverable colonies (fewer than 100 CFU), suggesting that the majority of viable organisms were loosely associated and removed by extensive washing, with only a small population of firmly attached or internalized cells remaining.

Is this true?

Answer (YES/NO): YES